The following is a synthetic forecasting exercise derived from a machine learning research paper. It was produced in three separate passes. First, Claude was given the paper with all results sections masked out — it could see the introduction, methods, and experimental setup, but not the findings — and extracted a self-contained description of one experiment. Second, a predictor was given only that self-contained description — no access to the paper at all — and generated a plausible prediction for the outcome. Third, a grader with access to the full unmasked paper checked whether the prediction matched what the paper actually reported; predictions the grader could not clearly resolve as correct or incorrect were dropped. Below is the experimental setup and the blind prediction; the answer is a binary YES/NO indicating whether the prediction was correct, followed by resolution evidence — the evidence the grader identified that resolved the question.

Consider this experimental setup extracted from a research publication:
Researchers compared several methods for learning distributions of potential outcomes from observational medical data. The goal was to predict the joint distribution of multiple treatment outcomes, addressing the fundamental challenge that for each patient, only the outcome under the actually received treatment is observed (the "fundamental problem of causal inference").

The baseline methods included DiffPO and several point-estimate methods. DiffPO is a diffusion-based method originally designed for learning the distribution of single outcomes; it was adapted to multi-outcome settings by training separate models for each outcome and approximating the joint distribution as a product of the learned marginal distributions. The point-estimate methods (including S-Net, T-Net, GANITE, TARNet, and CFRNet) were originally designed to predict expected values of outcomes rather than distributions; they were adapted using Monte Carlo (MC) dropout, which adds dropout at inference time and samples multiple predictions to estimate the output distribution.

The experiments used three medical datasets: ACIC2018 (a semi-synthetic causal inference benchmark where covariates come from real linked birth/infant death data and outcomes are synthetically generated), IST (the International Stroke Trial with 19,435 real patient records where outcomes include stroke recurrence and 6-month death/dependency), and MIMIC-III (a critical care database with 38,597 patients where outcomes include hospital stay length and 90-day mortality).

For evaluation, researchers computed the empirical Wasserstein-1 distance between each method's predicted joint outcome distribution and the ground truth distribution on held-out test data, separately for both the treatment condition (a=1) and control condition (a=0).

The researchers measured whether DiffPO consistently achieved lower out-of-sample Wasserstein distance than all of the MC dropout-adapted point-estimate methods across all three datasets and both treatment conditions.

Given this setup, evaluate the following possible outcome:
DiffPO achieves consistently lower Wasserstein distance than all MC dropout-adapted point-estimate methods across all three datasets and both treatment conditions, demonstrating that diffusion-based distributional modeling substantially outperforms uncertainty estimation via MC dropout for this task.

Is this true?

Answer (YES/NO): YES